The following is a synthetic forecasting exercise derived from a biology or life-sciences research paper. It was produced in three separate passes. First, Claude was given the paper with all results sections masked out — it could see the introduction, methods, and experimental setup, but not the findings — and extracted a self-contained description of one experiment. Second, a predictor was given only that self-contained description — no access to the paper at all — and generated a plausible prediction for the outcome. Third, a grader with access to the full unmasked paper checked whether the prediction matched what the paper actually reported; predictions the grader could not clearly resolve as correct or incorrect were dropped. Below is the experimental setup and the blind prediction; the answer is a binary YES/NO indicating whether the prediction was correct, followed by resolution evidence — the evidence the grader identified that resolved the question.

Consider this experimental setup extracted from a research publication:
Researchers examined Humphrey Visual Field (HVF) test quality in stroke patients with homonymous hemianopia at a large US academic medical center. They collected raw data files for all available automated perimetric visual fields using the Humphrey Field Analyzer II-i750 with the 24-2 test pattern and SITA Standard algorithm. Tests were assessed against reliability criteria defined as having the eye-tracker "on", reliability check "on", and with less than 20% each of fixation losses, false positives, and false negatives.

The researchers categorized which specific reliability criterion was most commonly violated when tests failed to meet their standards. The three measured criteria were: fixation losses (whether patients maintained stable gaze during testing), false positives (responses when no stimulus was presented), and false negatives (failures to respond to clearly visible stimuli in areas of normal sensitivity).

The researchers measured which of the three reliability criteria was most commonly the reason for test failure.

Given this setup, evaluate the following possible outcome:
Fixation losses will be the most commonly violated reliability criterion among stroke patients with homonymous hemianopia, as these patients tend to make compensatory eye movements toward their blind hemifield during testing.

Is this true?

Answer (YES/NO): YES